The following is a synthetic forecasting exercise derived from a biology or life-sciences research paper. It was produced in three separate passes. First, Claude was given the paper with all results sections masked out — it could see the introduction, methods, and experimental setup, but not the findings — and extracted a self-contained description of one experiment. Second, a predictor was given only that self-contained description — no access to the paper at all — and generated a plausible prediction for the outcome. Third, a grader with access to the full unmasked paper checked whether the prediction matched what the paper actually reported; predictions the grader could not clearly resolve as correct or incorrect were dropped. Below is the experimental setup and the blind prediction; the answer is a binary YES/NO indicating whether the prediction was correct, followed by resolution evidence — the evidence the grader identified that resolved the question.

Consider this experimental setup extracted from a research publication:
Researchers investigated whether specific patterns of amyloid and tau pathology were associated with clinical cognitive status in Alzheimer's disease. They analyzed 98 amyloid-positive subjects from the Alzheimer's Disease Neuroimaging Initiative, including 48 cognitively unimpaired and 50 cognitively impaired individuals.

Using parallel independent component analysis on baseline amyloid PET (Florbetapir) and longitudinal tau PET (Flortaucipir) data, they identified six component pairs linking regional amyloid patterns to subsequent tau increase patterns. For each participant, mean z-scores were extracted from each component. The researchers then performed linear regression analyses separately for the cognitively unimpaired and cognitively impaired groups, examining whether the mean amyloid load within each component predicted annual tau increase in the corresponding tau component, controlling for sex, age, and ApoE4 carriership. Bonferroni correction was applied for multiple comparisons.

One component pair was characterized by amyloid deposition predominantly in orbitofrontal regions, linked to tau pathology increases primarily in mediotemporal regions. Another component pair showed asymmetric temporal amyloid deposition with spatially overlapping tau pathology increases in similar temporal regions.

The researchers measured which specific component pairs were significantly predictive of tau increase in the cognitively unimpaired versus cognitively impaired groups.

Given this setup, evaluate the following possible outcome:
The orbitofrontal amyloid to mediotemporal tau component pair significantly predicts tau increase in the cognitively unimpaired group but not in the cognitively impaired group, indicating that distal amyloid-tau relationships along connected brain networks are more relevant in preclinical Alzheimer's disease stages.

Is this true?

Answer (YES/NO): YES